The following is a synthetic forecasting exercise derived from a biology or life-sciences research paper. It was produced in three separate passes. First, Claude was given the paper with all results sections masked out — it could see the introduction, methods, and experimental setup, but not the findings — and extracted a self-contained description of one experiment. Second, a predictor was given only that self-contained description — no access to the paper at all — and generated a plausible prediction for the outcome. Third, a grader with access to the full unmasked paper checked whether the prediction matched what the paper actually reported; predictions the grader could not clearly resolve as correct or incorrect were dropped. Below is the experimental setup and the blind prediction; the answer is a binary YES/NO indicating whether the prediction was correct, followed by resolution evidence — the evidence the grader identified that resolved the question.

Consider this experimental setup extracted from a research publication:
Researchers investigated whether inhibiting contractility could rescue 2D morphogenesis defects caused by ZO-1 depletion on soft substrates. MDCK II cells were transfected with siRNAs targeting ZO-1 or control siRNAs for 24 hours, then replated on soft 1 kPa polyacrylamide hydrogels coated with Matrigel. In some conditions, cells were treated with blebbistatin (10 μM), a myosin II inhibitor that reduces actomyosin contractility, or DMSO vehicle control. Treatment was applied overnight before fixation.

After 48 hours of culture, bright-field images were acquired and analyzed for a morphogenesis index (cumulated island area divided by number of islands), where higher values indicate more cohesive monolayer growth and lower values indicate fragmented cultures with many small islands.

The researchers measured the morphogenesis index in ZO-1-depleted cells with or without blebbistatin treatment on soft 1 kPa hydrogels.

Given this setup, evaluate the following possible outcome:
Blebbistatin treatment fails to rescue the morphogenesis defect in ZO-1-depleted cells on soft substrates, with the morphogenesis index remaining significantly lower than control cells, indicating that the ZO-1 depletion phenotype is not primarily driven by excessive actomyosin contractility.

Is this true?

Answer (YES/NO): NO